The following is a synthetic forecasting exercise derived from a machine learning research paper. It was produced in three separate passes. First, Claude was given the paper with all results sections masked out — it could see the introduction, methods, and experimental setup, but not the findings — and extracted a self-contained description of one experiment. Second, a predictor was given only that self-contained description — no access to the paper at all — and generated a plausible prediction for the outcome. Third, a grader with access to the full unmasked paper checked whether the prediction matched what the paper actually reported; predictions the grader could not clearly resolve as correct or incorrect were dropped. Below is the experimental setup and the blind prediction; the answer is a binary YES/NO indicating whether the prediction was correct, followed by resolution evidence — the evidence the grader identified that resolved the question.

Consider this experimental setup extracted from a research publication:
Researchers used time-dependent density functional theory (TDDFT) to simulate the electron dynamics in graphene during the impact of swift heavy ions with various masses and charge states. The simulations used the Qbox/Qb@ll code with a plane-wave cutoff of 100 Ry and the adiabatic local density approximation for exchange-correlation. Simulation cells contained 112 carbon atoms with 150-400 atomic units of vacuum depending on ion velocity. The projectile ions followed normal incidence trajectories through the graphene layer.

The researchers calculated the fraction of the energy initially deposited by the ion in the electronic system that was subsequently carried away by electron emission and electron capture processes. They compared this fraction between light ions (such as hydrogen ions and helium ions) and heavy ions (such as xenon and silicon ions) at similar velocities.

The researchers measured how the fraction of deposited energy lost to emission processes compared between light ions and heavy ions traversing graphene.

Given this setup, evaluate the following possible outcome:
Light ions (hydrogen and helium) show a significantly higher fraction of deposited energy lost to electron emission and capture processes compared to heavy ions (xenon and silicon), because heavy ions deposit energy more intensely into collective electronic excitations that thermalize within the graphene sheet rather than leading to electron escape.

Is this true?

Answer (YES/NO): NO